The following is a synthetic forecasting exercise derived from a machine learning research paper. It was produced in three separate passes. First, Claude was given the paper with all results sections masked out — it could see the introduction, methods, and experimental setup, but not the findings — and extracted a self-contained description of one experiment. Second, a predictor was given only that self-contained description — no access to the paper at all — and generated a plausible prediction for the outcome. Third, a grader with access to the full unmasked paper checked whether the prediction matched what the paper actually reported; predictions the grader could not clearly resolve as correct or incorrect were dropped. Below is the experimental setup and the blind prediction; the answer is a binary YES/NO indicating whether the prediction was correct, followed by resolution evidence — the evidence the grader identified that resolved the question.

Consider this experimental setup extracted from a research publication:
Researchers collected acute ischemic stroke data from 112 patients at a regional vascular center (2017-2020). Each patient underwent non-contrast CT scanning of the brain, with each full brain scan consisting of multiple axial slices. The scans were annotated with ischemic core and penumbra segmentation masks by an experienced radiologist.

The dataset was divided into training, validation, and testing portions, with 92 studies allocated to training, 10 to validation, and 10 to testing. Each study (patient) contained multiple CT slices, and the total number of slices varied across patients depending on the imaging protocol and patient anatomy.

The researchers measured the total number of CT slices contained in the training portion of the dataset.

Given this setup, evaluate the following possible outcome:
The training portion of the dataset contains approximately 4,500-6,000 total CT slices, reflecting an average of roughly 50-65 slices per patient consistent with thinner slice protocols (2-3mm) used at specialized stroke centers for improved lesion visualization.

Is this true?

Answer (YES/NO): NO